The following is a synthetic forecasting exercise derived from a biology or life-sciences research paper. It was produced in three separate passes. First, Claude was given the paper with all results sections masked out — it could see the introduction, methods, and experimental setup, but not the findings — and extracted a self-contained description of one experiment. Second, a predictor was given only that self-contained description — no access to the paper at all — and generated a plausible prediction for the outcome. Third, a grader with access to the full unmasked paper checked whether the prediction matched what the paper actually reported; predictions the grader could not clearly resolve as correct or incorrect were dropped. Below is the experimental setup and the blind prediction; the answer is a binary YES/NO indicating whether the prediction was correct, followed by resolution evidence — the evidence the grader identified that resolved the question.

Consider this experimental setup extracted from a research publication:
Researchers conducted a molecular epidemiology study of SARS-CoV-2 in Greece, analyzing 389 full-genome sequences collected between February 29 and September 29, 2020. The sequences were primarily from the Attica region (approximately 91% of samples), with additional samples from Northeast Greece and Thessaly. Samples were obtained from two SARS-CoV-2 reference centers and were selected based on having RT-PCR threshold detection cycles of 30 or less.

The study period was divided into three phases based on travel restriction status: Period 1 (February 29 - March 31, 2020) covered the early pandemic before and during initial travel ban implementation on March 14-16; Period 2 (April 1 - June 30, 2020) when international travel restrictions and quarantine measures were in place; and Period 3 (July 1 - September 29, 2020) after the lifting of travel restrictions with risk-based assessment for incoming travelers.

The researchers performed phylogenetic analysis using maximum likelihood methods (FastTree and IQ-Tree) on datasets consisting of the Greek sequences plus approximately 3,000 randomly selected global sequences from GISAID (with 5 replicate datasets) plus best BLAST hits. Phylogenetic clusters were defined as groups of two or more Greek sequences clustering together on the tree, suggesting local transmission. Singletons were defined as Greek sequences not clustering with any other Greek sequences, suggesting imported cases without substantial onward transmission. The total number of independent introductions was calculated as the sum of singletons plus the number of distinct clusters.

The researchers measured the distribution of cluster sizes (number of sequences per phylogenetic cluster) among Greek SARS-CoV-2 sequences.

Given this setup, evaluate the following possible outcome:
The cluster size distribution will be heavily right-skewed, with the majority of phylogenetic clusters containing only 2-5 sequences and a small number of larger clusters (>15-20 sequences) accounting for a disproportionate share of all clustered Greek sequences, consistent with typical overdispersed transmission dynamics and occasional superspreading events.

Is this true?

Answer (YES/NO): YES